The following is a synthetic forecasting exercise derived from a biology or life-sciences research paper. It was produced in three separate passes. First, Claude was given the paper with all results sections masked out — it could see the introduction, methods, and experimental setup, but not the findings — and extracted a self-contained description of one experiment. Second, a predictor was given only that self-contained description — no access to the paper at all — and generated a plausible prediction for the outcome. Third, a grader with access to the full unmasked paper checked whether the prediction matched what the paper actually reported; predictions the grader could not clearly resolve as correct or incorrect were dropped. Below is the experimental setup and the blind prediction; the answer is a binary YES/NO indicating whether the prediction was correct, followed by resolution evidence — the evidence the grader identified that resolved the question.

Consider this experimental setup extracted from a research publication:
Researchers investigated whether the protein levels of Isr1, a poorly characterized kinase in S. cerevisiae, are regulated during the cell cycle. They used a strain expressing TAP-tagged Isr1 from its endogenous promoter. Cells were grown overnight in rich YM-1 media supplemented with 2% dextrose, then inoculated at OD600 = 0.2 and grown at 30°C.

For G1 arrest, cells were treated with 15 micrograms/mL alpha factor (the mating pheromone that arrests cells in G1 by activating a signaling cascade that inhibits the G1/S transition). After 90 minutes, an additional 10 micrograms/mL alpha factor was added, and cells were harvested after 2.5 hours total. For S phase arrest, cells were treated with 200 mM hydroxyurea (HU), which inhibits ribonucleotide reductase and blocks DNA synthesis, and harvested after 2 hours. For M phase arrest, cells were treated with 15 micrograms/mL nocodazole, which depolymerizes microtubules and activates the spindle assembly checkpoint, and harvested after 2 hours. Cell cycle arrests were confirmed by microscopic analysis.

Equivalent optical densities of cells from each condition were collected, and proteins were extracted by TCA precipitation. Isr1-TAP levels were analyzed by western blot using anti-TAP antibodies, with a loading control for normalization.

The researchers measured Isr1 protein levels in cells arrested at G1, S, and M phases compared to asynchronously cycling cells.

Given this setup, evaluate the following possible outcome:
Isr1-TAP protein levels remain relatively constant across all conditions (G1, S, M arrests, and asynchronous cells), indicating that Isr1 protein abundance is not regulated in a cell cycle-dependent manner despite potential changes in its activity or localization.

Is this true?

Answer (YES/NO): NO